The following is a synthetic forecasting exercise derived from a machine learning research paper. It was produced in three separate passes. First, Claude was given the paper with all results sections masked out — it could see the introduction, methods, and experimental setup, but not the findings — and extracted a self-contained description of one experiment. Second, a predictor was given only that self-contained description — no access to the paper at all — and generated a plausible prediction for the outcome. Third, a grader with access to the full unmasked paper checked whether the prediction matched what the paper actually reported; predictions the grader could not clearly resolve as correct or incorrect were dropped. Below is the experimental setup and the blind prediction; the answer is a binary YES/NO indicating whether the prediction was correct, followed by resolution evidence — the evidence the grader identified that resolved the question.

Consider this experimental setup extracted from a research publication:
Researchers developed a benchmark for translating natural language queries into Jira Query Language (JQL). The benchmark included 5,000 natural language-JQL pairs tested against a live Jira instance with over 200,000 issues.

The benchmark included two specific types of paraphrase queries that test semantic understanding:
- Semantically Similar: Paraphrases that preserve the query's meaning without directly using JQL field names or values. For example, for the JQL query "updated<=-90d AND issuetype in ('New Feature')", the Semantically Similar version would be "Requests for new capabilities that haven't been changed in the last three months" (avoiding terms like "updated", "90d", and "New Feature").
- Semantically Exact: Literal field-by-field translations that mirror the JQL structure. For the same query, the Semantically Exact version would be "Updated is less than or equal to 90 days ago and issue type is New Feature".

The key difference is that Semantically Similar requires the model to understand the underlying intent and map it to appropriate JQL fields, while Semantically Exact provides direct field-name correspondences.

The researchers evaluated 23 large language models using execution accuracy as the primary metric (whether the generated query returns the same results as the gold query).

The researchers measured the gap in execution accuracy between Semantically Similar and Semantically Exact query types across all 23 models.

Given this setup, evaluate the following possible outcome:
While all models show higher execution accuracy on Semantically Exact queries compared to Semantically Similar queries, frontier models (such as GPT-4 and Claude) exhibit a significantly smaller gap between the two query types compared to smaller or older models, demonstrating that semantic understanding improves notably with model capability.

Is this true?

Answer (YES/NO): NO